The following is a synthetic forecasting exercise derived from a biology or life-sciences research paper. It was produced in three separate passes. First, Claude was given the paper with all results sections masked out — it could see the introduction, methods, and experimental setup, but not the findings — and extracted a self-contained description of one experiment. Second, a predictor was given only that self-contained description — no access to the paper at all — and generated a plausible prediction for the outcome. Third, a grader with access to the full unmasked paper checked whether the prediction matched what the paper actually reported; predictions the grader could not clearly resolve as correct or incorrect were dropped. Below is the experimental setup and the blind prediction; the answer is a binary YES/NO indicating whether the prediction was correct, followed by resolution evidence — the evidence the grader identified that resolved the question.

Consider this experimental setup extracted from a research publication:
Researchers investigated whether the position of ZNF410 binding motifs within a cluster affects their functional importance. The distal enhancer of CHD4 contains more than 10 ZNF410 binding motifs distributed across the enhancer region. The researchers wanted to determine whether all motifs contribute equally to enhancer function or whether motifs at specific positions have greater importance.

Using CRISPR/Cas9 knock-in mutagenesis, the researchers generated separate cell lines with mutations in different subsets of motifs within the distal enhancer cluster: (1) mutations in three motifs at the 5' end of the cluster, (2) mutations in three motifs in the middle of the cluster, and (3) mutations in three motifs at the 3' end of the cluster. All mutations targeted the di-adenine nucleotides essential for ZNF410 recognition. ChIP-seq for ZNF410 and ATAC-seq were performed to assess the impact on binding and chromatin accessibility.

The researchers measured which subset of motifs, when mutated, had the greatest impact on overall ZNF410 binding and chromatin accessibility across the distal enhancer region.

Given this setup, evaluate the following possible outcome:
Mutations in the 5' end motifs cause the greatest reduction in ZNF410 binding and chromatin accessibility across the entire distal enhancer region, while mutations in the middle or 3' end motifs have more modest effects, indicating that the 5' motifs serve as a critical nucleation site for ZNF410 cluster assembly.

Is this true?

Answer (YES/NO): NO